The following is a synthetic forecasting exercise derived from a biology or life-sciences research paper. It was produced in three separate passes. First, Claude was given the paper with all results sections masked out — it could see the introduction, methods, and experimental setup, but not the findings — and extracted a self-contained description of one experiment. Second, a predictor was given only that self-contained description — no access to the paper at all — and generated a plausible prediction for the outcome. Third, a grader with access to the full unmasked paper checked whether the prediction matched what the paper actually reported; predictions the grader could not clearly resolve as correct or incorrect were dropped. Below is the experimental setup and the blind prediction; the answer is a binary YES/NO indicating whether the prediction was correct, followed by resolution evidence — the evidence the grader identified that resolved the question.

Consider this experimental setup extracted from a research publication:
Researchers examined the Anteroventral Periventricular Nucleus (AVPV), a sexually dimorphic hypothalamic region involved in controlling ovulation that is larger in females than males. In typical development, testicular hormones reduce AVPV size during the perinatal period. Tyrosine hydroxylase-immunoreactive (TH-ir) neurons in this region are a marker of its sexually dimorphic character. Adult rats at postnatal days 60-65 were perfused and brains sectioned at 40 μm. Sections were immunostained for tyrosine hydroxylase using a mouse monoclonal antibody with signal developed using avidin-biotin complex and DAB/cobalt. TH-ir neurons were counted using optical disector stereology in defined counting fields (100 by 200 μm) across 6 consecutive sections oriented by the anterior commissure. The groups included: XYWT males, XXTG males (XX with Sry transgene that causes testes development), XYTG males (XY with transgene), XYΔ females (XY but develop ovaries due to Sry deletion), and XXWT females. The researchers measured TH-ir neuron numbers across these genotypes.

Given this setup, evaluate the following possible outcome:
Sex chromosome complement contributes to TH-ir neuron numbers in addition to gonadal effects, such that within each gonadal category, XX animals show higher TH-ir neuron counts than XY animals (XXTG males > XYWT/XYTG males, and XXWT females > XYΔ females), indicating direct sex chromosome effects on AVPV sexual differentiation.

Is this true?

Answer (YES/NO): NO